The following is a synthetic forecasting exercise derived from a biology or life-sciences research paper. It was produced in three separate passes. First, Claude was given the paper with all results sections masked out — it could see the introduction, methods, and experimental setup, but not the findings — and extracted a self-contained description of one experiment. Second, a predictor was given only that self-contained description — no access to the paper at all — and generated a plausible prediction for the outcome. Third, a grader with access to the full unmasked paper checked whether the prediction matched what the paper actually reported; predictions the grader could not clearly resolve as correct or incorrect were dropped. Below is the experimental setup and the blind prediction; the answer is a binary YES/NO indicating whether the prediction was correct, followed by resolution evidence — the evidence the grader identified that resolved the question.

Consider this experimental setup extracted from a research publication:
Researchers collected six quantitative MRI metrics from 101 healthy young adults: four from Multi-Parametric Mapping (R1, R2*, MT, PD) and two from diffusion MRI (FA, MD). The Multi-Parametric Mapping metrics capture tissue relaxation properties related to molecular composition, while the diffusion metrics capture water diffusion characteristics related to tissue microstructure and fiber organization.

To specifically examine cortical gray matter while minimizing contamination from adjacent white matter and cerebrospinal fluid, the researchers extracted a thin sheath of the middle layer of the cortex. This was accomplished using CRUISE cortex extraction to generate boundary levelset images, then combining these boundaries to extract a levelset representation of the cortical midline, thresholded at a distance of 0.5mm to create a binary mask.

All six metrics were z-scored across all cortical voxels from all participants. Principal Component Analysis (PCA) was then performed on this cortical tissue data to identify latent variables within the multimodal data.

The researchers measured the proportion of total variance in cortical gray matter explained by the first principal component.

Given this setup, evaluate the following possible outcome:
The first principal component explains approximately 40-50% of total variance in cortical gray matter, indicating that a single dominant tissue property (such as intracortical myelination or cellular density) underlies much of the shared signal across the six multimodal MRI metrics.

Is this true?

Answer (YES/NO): YES